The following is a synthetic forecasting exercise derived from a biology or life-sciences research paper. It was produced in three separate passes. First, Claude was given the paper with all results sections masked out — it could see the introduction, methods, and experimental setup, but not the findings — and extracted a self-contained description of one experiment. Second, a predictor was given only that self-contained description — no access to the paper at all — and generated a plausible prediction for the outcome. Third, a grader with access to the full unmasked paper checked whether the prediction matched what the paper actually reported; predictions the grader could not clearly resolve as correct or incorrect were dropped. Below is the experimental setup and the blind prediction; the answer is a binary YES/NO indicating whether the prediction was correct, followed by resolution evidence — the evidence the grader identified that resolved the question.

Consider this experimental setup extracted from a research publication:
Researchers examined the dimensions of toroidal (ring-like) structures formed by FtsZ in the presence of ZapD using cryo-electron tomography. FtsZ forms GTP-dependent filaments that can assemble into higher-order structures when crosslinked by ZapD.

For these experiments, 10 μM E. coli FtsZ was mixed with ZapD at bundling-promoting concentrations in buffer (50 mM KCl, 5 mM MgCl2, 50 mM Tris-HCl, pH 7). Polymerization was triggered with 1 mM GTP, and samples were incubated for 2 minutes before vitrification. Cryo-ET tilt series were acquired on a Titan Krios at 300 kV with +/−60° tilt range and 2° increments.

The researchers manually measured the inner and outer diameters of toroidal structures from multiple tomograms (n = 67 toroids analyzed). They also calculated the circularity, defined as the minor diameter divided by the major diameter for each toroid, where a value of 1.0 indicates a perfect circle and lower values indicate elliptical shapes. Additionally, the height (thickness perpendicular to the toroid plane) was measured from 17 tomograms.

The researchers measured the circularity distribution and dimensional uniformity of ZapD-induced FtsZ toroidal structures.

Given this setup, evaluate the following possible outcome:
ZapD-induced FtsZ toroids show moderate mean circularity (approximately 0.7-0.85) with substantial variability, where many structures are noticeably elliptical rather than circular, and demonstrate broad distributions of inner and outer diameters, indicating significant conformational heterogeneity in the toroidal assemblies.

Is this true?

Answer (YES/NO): NO